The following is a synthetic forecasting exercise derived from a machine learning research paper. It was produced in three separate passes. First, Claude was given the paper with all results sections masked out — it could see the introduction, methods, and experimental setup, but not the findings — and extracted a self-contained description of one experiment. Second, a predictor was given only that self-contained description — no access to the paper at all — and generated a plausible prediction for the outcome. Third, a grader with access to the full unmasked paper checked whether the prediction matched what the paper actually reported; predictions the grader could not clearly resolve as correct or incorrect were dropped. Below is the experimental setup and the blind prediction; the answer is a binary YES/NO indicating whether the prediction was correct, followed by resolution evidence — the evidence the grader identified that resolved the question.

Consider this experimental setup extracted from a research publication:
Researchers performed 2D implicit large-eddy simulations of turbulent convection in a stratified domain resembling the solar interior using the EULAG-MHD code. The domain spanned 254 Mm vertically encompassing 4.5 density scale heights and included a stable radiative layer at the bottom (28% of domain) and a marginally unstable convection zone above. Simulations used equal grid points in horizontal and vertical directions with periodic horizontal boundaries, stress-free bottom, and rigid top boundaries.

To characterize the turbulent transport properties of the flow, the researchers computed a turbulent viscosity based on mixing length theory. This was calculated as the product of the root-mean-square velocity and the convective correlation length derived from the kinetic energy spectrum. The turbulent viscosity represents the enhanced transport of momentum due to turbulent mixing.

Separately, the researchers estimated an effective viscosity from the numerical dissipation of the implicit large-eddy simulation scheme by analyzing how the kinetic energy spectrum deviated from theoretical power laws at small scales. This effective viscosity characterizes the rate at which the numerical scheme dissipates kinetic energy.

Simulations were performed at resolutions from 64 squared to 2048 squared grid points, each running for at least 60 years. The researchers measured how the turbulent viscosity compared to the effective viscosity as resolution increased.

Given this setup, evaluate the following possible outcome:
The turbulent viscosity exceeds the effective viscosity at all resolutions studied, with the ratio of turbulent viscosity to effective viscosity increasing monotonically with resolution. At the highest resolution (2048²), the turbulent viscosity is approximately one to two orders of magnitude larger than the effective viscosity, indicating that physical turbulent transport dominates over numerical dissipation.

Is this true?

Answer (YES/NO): NO